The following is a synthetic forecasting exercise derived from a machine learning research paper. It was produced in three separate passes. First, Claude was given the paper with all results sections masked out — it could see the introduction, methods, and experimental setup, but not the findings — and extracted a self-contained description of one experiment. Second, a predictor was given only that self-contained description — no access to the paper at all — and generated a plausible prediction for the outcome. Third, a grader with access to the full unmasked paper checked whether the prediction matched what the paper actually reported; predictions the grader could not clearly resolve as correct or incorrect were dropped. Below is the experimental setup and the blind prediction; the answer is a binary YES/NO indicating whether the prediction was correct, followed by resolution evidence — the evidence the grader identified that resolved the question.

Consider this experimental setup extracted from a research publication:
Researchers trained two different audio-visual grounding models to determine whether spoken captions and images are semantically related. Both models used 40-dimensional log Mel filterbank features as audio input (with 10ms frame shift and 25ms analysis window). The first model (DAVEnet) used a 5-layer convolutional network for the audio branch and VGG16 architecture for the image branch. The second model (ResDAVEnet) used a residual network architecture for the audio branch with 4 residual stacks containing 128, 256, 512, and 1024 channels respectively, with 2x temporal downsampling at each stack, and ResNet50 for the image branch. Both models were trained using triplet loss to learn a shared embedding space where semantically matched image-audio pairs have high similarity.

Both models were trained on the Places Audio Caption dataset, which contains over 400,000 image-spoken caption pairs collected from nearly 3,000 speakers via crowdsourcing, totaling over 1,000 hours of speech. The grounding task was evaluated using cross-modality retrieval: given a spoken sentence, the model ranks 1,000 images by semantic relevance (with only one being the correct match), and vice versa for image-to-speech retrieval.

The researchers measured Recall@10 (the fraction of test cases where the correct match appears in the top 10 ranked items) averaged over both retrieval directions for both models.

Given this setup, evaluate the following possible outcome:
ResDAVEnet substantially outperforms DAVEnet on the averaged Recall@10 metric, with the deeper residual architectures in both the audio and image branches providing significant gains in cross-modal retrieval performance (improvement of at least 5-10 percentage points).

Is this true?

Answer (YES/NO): YES